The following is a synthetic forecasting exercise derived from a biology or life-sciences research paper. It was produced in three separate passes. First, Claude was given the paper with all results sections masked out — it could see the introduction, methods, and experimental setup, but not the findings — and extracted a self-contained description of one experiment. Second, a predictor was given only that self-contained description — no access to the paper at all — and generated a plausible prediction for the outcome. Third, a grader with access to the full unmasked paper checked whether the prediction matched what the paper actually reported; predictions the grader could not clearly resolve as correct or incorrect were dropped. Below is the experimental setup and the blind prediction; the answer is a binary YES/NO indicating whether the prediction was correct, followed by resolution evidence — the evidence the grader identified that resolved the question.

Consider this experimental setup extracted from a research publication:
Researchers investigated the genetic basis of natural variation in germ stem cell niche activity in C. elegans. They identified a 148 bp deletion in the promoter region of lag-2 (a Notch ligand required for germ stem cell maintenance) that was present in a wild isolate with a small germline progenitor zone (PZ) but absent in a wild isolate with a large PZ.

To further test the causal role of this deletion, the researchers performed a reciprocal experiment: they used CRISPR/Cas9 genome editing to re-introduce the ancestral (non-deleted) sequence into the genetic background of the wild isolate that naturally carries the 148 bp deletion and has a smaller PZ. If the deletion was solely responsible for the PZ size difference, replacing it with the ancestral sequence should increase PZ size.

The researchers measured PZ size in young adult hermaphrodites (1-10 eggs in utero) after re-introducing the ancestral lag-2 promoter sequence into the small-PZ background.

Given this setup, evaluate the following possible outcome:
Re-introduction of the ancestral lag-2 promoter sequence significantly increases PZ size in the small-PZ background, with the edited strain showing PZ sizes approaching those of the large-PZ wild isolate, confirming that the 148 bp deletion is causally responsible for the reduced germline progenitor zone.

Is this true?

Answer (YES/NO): NO